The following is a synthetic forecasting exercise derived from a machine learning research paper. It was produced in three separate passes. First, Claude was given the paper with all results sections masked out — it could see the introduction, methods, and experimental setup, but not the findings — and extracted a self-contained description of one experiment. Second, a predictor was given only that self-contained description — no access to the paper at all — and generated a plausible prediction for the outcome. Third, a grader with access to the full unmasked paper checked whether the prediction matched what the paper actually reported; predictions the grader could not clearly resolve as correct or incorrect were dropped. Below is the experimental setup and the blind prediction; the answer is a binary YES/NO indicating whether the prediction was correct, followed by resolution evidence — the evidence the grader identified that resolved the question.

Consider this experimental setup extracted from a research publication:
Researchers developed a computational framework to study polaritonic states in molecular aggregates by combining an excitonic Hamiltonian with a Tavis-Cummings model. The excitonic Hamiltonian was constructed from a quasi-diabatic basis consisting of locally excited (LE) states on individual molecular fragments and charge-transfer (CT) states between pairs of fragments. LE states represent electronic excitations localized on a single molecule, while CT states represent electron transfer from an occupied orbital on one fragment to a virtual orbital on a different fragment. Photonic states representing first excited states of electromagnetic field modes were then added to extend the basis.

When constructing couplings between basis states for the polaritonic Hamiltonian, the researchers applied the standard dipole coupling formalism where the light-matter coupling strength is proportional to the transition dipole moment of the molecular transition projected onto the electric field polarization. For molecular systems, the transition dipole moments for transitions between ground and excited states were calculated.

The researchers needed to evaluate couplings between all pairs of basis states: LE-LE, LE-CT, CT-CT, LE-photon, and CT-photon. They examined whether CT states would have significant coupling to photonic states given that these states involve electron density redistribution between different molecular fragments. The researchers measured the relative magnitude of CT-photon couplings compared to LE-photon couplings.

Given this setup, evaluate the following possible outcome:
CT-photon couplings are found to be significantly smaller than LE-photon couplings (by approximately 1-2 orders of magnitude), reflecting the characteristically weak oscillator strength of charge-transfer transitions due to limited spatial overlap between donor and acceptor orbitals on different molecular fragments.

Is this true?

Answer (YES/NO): NO